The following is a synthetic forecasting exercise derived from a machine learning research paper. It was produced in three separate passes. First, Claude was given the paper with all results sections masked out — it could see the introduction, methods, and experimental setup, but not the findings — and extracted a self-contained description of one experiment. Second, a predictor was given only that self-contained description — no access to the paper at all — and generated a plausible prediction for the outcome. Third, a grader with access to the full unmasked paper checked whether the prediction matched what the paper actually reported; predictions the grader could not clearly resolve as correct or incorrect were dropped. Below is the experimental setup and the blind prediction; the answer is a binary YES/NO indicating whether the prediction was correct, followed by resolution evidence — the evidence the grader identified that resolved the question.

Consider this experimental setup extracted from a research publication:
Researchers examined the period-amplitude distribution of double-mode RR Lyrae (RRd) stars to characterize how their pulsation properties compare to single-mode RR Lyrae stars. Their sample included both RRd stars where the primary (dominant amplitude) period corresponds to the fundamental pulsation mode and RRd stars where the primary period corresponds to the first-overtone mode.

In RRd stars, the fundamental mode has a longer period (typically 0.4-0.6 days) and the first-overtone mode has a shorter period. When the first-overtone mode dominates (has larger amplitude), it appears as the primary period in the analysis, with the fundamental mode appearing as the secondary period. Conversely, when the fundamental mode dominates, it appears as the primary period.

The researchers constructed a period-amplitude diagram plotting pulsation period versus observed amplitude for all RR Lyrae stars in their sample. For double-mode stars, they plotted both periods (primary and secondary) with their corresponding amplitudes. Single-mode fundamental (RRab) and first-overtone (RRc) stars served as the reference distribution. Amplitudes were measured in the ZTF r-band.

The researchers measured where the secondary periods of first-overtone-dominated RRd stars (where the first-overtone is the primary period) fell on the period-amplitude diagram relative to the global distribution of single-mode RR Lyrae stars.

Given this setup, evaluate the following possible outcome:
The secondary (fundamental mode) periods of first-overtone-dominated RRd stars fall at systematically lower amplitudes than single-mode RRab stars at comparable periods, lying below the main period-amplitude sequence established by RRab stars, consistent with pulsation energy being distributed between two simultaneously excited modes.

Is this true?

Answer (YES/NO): YES